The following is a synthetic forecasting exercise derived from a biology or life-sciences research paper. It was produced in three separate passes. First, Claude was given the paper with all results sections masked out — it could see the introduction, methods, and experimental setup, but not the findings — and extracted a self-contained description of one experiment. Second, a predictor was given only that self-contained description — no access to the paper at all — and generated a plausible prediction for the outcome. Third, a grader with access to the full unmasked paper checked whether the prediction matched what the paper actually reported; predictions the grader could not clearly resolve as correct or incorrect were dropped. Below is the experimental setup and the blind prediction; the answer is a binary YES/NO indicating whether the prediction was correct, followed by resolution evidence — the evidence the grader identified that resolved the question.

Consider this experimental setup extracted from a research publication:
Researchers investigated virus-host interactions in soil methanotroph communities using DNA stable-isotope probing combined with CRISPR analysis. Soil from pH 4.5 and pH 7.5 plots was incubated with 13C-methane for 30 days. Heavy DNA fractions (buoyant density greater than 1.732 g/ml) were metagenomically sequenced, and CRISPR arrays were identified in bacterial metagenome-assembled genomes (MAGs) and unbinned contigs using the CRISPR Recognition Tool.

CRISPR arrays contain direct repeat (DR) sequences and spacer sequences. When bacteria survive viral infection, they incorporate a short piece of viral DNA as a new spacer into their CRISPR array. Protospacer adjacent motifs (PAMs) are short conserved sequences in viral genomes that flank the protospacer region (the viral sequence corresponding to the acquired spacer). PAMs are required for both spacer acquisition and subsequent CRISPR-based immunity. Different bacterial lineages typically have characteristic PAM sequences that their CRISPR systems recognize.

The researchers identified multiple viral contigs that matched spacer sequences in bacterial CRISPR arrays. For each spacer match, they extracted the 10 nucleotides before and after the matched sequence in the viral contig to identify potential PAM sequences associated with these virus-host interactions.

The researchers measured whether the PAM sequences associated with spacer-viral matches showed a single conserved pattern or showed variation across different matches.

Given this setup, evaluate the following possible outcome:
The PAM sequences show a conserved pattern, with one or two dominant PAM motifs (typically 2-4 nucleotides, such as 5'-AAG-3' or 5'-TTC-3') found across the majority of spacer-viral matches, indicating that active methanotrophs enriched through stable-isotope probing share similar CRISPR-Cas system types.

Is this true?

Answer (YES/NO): YES